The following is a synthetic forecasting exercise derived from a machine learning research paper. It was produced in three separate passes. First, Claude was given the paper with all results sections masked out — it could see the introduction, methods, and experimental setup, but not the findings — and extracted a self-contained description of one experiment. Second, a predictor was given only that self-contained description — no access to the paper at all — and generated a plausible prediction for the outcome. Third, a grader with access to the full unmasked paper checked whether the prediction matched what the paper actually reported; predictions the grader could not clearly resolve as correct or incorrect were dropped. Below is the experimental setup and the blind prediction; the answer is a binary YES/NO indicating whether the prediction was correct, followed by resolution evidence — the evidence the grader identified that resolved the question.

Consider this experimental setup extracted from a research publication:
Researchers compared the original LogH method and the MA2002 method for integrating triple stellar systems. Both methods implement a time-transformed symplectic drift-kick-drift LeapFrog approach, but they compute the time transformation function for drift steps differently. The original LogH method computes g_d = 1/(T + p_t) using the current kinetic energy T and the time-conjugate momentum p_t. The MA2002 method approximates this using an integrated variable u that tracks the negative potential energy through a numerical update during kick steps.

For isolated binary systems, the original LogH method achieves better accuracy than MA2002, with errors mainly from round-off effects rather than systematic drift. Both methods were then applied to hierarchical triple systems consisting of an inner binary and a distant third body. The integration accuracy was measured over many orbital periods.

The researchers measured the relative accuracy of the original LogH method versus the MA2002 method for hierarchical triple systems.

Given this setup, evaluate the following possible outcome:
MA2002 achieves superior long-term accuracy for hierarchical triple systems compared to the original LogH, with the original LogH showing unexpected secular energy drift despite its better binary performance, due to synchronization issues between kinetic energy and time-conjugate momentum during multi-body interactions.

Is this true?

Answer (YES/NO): NO